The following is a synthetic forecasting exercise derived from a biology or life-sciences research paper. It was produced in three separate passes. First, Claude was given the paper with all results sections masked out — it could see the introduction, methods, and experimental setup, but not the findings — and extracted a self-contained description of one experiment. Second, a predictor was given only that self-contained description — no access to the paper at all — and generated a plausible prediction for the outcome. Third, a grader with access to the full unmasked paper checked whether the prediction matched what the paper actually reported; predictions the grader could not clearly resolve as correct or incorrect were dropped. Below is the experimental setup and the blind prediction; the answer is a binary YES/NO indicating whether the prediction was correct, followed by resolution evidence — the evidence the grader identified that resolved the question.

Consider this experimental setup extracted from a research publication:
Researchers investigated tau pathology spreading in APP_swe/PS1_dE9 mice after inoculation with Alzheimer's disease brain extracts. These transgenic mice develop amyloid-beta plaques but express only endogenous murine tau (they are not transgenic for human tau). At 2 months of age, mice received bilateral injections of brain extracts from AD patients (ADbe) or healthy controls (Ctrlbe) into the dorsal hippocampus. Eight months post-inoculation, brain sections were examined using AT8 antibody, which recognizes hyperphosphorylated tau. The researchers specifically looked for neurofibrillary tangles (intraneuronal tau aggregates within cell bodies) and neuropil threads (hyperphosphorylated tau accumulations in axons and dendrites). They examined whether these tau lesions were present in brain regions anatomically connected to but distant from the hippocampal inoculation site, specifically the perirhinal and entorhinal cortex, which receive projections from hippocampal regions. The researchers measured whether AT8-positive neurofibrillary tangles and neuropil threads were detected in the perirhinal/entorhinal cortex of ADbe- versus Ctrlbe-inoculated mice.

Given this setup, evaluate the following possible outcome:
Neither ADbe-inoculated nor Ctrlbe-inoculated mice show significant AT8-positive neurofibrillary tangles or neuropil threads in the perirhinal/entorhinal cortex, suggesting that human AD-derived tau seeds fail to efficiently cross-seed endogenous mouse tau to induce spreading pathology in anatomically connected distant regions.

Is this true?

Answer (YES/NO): NO